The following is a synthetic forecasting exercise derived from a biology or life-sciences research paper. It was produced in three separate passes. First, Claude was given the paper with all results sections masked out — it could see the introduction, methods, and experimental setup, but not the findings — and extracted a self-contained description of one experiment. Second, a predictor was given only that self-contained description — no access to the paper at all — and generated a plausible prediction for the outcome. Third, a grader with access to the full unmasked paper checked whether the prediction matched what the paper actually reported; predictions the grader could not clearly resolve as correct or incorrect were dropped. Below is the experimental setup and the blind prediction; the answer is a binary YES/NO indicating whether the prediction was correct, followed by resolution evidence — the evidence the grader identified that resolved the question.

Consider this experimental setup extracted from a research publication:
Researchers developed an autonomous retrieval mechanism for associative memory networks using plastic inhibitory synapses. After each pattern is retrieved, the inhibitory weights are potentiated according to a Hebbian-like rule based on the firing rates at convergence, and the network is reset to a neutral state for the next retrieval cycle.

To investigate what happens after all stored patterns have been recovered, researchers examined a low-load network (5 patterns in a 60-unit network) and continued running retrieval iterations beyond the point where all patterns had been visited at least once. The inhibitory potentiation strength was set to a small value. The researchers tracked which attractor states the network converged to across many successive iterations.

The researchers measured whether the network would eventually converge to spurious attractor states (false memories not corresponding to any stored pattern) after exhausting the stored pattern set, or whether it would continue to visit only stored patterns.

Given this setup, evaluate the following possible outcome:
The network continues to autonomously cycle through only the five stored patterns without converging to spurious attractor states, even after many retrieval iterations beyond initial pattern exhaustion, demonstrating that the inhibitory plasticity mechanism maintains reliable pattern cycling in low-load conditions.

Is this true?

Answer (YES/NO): YES